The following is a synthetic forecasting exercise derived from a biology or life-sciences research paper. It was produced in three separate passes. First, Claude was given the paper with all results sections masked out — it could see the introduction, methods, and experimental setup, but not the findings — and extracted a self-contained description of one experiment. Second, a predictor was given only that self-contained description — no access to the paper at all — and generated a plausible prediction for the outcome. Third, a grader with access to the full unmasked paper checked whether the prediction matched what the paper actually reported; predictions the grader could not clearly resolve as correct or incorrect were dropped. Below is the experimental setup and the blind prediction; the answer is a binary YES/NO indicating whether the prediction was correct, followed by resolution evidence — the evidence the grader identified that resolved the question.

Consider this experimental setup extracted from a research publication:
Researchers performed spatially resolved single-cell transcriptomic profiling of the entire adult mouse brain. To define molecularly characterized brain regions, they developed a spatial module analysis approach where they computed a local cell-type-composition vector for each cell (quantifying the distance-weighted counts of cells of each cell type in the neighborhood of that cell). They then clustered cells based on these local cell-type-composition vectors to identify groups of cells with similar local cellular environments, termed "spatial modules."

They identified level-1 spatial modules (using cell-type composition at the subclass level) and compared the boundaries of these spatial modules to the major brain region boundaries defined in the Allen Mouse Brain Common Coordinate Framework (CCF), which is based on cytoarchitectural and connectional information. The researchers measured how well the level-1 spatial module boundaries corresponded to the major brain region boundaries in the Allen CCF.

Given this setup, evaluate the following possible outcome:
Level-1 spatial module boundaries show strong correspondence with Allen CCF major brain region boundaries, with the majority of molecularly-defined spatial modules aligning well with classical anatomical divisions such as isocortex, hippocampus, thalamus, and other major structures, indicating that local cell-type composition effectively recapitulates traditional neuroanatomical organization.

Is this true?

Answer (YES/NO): YES